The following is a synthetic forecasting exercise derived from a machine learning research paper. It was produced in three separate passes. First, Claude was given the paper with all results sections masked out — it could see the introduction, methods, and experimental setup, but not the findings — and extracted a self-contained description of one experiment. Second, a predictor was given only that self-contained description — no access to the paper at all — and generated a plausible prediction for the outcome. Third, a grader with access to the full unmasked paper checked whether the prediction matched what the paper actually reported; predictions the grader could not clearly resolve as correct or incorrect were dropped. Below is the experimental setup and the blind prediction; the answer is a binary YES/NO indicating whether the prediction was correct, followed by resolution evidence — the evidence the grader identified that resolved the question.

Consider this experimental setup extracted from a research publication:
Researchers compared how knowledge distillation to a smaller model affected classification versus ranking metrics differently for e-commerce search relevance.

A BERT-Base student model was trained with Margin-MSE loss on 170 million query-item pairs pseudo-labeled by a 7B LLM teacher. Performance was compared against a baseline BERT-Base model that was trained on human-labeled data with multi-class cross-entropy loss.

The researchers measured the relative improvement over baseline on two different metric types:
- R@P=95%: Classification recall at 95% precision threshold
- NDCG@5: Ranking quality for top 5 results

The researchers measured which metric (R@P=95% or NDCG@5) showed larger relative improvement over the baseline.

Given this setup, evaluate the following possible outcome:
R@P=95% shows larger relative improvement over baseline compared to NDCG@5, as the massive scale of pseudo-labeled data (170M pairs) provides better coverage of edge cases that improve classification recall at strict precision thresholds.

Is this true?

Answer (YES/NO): YES